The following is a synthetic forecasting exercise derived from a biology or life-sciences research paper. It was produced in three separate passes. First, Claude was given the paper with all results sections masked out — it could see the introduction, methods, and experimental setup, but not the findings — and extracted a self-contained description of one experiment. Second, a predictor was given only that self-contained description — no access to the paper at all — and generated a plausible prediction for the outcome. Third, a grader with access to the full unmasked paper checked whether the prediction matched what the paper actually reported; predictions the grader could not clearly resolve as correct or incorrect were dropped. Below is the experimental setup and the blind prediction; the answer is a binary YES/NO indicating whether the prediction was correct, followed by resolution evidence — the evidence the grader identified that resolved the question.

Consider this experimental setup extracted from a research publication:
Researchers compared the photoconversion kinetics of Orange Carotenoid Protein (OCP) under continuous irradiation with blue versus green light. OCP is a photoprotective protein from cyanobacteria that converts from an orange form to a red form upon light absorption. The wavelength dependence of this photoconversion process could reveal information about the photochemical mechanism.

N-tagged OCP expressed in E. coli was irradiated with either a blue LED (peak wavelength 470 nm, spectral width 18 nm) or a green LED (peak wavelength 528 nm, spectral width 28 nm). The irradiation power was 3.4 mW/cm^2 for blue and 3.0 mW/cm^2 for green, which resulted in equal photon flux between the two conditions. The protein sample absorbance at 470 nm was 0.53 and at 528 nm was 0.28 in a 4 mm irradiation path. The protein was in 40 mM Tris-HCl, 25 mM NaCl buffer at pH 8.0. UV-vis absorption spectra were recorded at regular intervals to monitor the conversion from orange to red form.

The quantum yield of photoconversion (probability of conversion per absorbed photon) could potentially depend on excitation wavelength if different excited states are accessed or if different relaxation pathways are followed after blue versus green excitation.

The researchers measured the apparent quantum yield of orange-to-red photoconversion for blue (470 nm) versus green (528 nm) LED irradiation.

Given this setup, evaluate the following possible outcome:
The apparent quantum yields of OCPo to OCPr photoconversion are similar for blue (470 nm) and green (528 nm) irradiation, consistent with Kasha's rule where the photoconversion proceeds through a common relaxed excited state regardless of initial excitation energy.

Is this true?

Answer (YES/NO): YES